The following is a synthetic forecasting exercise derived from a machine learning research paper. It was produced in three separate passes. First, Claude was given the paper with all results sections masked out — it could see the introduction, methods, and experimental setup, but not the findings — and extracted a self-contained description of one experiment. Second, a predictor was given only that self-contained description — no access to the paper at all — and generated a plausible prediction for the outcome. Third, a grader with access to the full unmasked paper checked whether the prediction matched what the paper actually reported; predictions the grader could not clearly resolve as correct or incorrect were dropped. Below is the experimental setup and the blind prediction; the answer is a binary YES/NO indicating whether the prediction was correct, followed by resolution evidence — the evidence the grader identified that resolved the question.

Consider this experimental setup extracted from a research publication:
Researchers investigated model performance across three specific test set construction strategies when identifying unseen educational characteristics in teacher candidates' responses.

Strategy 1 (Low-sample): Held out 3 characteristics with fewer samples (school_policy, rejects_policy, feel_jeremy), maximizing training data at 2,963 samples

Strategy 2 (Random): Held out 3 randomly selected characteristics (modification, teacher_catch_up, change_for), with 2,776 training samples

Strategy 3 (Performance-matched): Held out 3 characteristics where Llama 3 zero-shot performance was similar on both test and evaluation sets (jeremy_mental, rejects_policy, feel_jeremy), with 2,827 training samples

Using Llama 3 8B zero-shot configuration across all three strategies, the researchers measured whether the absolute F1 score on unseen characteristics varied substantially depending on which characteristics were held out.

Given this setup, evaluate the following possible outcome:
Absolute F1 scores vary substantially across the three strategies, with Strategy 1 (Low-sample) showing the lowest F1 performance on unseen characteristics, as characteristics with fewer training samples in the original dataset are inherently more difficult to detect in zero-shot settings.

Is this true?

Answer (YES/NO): NO